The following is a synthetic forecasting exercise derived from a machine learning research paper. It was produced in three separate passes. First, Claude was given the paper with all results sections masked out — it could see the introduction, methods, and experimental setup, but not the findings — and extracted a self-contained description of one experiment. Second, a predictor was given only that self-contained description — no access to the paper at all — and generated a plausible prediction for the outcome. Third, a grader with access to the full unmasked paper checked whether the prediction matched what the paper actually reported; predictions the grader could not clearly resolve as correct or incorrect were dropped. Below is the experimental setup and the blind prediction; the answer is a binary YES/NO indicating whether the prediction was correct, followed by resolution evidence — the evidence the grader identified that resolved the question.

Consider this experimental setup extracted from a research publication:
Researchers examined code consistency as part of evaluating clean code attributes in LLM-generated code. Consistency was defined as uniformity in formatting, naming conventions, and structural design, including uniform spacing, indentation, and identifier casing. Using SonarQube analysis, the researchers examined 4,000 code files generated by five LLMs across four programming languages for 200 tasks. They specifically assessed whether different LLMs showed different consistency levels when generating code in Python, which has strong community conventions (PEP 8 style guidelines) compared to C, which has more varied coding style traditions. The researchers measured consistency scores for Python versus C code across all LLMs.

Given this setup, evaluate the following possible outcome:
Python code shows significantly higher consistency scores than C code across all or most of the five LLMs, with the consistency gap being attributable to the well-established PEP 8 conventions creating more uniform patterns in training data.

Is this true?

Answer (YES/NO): YES